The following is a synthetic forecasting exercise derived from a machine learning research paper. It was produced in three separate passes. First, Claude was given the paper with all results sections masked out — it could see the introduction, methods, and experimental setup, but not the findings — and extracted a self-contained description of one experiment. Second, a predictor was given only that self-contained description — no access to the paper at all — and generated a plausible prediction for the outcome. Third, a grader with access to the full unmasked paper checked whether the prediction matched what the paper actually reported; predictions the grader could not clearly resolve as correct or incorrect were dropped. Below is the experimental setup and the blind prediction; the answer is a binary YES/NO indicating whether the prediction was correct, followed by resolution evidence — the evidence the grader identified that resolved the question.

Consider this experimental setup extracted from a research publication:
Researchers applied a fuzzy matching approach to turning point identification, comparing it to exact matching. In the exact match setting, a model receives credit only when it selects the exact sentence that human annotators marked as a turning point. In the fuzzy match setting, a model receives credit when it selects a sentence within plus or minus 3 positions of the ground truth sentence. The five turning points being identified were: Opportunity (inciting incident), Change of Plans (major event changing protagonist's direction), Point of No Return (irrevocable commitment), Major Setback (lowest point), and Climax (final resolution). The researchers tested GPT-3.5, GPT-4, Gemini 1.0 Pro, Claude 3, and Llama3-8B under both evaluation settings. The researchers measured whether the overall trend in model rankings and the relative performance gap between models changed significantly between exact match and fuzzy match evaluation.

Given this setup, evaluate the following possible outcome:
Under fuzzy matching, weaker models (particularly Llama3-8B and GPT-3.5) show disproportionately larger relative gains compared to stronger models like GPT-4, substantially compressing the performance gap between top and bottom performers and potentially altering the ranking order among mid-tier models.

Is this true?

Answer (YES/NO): NO